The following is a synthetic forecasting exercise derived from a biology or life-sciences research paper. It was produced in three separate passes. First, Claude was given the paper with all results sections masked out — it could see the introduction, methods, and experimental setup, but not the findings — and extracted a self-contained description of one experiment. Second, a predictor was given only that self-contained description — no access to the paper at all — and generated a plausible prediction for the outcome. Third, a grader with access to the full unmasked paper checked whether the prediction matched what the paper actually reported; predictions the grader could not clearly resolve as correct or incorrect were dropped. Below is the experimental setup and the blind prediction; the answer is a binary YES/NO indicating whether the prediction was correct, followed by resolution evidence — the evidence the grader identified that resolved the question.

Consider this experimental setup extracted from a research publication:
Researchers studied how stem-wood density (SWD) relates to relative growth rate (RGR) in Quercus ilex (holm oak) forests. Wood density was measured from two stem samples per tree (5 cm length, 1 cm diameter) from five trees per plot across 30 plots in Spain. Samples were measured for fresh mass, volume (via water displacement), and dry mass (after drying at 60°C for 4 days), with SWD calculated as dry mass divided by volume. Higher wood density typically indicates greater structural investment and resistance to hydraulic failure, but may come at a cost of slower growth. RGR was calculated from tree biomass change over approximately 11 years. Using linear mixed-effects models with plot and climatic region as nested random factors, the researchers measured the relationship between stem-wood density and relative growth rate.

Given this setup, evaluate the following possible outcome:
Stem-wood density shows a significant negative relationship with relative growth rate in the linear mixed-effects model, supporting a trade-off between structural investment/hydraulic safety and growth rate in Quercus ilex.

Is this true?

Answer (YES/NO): NO